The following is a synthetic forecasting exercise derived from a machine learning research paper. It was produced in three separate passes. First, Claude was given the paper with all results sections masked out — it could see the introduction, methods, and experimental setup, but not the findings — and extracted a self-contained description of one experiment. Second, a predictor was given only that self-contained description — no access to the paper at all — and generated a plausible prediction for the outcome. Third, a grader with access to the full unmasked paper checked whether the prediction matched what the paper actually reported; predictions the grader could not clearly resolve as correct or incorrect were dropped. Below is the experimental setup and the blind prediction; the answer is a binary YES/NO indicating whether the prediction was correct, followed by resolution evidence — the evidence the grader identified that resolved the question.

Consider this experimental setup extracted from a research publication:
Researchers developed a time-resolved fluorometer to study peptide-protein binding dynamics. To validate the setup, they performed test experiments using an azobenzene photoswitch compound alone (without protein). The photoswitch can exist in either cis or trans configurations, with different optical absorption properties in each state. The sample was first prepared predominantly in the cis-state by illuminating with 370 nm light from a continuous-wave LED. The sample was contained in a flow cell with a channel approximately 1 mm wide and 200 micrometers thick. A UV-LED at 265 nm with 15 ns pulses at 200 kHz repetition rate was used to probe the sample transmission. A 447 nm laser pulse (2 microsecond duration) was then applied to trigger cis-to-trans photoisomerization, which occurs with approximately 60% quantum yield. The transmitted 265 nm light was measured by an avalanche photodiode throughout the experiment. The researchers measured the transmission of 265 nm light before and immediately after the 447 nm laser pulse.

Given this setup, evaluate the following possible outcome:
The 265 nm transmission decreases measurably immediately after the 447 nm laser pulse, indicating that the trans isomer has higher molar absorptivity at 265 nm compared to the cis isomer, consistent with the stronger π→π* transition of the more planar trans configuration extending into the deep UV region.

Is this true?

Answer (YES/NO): NO